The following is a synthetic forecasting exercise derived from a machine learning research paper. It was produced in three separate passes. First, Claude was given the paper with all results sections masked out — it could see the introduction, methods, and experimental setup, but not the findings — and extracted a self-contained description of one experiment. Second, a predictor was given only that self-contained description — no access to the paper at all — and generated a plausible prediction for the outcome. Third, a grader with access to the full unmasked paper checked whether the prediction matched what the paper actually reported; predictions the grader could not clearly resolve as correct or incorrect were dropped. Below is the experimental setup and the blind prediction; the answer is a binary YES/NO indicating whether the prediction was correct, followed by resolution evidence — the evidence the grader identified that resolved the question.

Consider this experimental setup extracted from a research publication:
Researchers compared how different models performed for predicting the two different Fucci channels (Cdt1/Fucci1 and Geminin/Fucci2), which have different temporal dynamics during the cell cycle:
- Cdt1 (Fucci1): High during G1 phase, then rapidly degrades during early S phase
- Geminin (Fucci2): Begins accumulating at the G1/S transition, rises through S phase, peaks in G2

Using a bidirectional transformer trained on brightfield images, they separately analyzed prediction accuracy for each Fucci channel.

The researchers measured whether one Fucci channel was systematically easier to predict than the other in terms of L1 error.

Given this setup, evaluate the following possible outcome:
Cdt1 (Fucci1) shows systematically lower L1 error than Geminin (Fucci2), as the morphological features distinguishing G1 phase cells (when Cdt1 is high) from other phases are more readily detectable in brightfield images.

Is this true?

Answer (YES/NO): NO